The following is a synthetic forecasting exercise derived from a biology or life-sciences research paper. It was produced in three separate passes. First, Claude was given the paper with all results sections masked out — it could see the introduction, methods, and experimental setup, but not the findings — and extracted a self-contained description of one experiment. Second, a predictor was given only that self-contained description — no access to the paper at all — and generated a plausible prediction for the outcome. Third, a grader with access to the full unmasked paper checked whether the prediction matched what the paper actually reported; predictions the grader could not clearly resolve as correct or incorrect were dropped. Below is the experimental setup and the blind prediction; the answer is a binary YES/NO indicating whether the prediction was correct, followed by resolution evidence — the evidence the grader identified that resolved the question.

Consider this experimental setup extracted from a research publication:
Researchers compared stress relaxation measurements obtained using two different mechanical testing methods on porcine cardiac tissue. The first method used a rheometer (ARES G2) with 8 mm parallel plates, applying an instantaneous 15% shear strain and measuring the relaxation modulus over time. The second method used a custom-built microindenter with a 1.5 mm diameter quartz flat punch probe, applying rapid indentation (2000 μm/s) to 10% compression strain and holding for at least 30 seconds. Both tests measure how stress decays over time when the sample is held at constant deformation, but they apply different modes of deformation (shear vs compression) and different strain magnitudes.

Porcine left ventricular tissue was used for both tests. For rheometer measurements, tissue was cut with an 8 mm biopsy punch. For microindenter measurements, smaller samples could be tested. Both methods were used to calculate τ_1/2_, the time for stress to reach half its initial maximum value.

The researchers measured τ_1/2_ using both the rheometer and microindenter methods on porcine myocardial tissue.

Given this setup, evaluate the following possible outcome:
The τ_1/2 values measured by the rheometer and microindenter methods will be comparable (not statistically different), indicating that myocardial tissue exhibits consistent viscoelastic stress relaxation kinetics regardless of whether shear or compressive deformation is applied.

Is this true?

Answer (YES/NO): NO